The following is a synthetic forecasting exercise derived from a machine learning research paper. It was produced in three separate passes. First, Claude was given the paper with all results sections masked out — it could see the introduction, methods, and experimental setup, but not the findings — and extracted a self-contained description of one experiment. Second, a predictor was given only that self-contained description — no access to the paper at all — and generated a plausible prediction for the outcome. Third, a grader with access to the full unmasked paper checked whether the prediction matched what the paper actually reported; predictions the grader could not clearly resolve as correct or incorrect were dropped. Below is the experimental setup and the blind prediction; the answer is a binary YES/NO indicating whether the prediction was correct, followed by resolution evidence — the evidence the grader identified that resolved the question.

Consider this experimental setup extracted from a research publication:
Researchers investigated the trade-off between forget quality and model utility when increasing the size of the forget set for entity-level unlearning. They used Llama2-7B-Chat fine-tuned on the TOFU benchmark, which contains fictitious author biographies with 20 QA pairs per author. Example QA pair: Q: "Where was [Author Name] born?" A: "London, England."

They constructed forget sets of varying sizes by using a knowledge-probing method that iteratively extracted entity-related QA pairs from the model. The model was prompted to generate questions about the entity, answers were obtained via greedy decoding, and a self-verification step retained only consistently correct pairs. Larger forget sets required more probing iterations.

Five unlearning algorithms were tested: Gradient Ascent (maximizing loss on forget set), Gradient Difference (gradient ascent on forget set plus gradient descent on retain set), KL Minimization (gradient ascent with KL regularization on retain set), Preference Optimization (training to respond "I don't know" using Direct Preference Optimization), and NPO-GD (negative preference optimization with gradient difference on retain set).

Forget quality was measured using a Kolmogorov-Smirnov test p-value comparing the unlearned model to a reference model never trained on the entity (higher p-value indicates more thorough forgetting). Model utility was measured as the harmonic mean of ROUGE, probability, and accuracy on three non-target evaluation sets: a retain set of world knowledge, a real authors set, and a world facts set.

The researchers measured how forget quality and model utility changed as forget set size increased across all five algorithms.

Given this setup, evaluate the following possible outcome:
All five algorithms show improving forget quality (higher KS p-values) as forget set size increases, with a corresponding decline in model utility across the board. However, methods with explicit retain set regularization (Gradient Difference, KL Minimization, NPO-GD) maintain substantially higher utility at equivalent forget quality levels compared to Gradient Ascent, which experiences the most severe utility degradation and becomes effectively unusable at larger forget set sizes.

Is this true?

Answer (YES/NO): NO